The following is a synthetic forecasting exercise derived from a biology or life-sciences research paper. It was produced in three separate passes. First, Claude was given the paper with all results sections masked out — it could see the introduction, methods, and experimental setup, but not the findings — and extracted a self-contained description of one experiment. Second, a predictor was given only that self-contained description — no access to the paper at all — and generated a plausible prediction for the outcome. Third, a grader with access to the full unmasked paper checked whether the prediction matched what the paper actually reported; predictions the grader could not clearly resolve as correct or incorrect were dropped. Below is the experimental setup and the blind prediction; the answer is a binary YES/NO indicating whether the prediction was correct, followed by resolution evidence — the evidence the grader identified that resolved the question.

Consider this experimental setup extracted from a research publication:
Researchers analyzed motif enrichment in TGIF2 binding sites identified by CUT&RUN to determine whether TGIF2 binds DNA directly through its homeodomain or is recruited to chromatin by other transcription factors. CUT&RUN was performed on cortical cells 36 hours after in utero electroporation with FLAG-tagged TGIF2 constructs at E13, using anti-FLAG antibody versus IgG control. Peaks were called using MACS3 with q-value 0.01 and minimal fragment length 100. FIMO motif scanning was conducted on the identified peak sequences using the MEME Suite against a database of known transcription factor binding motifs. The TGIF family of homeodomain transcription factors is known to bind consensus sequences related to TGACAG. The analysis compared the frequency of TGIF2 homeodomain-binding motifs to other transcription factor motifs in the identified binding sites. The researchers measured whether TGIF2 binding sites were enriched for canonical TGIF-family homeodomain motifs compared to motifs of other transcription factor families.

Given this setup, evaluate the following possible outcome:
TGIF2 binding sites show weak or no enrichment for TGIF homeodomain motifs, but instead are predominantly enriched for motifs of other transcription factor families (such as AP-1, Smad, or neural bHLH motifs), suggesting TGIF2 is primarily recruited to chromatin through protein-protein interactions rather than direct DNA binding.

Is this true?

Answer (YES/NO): NO